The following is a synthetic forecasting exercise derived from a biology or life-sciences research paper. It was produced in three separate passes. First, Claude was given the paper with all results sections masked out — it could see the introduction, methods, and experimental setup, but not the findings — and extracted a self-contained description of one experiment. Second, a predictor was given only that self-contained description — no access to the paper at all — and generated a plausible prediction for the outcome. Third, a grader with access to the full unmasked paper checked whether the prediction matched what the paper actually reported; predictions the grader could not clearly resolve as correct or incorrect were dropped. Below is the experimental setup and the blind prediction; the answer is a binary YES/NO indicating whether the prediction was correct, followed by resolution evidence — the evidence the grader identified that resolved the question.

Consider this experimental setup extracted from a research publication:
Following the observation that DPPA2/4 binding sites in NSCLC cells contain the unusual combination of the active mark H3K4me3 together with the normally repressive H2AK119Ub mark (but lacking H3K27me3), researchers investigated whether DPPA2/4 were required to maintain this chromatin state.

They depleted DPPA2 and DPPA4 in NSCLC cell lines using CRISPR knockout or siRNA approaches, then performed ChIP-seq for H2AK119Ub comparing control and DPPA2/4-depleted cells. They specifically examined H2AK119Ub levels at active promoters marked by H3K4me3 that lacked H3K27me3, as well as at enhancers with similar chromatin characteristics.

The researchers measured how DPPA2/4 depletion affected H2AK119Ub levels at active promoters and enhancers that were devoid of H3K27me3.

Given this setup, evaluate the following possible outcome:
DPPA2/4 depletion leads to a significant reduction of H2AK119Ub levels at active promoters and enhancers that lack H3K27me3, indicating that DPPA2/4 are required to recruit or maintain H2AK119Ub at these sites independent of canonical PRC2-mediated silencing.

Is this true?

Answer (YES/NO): YES